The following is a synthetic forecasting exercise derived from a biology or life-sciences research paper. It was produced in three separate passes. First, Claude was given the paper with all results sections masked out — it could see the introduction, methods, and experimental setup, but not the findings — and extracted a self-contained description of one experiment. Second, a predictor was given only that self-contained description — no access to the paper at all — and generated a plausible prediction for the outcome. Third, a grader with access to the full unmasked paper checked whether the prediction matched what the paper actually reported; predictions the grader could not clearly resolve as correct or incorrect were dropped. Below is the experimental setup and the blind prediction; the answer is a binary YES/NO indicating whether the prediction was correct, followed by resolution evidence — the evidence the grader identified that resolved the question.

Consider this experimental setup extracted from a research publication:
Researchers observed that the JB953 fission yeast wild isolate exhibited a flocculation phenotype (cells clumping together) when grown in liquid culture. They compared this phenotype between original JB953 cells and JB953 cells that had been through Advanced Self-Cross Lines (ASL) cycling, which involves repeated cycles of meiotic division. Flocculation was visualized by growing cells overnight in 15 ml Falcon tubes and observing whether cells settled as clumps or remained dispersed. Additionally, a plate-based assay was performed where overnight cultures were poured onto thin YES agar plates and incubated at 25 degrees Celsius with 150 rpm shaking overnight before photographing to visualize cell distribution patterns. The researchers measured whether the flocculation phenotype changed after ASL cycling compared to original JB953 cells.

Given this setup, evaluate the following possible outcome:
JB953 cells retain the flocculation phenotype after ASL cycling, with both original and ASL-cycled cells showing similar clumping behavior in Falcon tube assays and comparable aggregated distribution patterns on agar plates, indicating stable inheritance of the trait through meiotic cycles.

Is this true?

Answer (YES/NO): NO